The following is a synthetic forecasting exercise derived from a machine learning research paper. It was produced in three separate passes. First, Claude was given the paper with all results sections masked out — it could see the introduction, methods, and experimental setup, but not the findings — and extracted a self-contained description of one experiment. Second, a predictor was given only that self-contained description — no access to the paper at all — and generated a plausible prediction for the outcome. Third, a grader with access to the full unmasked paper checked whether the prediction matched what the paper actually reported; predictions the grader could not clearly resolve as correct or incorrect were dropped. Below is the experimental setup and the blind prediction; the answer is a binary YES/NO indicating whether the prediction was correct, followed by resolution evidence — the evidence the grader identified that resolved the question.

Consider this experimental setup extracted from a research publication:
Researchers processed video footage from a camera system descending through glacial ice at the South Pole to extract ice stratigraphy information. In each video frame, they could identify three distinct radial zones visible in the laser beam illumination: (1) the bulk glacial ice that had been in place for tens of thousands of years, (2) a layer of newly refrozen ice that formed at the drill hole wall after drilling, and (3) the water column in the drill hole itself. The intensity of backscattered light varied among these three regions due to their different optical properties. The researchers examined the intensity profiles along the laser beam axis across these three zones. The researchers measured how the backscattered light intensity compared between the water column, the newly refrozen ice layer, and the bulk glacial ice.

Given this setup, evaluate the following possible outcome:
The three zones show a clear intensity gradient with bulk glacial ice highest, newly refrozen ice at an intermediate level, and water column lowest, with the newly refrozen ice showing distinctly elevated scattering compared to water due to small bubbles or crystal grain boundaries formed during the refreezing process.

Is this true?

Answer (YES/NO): NO